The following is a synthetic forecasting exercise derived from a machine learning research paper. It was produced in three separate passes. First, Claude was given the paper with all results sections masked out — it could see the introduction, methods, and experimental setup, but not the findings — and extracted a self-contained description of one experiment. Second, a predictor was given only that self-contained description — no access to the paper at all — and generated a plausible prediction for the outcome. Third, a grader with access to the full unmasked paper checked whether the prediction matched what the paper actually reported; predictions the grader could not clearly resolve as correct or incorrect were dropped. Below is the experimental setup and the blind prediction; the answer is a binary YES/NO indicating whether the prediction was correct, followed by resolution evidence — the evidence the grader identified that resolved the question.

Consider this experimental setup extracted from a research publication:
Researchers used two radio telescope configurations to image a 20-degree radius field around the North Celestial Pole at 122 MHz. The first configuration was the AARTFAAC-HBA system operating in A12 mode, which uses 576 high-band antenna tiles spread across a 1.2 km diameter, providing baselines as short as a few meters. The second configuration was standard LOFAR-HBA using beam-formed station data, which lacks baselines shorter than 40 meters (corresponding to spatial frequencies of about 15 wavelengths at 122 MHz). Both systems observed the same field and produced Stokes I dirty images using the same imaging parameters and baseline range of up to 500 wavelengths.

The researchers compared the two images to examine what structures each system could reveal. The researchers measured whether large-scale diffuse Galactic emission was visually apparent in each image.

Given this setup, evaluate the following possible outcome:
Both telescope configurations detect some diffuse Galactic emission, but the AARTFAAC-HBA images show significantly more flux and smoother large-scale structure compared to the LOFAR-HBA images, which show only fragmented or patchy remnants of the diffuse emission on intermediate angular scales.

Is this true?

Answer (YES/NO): NO